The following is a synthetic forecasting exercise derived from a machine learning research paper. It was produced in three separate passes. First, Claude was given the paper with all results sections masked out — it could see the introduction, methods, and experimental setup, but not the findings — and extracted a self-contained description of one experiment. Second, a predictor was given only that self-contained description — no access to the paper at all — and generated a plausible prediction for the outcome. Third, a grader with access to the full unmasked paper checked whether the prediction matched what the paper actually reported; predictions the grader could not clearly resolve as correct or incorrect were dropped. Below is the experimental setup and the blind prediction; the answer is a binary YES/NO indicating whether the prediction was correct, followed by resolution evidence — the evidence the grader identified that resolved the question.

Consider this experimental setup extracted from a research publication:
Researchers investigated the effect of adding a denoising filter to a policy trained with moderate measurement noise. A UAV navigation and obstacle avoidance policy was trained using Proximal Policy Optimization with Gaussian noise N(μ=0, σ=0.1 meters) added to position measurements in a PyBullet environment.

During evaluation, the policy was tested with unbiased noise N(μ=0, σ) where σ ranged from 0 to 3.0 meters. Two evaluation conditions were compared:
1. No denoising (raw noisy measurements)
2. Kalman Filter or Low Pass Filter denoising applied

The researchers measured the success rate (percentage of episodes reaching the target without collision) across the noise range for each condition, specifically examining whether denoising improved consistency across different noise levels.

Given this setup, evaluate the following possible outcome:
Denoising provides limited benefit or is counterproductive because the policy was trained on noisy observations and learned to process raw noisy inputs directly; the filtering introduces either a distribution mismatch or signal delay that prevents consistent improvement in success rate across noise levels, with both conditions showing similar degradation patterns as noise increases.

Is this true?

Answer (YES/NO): NO